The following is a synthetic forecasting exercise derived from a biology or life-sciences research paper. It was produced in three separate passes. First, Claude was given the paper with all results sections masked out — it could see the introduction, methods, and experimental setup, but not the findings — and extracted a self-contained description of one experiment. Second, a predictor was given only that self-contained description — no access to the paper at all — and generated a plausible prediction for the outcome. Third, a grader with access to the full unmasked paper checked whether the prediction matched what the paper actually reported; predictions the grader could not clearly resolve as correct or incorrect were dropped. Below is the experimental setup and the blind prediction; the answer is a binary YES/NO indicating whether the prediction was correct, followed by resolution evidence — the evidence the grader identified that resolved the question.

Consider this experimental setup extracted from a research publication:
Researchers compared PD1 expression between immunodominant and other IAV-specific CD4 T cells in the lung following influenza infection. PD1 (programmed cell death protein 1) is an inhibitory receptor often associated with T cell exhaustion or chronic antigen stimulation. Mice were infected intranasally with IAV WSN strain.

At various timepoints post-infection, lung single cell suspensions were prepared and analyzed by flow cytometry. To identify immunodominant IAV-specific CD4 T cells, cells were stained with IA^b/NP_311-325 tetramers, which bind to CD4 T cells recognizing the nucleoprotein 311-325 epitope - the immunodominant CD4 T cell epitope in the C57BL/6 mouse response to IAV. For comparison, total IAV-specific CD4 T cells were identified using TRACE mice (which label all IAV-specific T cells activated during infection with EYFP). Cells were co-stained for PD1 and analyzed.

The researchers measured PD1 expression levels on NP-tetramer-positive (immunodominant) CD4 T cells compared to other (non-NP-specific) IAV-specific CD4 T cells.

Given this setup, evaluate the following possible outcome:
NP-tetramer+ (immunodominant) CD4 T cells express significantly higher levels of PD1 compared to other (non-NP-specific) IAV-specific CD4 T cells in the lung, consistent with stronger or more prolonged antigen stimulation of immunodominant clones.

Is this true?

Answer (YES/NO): YES